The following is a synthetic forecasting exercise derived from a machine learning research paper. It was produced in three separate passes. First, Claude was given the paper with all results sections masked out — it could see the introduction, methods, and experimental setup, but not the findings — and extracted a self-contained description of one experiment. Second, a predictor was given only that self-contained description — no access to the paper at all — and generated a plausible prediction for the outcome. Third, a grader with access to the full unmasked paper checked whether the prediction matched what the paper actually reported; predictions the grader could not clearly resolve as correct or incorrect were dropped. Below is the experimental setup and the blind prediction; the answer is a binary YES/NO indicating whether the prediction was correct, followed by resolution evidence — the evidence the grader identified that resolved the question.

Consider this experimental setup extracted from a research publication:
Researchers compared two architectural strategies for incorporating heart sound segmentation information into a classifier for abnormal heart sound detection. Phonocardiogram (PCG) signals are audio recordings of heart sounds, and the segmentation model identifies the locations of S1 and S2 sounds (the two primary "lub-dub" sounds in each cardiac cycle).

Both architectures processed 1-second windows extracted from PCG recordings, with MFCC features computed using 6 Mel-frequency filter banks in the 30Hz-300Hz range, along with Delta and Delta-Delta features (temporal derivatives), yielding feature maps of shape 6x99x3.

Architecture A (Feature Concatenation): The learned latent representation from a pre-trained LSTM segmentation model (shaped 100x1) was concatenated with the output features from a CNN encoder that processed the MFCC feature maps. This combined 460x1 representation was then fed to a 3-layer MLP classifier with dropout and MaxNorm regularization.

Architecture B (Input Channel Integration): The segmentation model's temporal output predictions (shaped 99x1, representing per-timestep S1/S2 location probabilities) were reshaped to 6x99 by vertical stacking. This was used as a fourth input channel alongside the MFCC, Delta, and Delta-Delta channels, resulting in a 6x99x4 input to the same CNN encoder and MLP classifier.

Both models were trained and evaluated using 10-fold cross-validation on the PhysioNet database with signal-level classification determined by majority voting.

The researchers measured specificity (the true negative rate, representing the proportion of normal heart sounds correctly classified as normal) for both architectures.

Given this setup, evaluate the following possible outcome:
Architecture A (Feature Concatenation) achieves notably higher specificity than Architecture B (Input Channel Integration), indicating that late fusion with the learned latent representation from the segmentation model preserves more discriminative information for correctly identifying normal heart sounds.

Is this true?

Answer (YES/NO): YES